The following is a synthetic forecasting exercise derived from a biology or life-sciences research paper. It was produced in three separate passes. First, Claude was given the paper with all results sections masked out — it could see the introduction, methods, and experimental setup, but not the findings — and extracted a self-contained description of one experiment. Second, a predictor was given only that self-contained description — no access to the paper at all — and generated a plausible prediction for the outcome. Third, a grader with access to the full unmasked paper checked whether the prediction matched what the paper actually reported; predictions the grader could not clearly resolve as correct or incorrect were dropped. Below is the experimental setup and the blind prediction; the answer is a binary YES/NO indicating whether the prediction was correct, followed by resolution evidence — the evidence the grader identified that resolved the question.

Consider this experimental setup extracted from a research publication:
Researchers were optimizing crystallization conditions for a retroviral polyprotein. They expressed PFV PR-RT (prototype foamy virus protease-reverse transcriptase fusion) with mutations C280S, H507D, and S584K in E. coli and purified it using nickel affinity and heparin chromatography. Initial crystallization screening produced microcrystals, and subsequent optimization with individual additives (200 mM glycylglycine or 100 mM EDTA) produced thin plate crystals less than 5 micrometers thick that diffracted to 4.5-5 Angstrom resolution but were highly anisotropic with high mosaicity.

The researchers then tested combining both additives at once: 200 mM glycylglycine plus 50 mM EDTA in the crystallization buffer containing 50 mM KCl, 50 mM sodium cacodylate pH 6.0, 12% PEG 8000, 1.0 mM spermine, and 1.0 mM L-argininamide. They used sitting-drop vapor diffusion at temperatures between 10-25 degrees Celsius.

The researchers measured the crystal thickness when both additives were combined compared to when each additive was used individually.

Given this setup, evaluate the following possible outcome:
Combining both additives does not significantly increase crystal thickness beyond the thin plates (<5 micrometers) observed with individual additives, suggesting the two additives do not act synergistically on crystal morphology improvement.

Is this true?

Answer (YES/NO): NO